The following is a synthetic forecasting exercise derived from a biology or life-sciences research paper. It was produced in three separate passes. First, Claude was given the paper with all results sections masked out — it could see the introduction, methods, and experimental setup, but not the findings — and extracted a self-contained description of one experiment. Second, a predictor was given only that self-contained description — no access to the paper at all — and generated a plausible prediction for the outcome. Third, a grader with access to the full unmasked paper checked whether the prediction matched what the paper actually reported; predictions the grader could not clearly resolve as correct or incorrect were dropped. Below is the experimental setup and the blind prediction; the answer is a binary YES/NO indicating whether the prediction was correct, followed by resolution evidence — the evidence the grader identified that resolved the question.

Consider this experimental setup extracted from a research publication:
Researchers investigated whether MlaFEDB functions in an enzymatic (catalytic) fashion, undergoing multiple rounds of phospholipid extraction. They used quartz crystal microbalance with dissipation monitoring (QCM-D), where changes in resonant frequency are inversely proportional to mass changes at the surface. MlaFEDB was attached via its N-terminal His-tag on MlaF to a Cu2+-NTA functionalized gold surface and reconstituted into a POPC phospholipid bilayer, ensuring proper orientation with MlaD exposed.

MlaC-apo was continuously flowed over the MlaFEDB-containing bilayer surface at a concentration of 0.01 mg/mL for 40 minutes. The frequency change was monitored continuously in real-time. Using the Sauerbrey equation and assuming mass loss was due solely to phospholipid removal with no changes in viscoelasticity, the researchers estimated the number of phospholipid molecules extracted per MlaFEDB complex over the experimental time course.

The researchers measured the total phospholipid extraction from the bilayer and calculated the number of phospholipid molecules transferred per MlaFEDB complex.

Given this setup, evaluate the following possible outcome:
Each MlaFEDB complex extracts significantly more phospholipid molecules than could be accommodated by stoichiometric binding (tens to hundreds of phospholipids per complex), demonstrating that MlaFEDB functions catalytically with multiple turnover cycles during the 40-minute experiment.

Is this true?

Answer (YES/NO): YES